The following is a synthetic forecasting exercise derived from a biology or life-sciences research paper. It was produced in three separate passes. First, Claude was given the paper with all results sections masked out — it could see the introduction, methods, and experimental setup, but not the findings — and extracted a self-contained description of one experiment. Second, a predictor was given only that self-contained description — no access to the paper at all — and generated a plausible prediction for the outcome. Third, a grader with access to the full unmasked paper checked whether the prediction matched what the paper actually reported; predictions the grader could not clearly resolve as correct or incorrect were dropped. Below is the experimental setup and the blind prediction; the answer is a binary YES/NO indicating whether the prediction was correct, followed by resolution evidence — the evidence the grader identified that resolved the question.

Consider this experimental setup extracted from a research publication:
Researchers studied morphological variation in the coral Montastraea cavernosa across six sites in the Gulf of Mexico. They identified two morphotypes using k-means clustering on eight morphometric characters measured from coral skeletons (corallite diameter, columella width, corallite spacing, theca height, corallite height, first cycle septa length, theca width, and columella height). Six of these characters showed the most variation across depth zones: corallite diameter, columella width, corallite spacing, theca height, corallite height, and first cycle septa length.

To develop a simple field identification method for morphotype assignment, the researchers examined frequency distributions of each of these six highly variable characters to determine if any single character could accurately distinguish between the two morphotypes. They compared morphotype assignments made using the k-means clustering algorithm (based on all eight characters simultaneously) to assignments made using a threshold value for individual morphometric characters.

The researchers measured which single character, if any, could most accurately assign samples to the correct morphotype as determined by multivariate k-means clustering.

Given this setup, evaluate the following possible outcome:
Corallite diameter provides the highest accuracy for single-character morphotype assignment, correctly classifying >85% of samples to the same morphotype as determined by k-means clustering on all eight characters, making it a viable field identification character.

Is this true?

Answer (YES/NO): NO